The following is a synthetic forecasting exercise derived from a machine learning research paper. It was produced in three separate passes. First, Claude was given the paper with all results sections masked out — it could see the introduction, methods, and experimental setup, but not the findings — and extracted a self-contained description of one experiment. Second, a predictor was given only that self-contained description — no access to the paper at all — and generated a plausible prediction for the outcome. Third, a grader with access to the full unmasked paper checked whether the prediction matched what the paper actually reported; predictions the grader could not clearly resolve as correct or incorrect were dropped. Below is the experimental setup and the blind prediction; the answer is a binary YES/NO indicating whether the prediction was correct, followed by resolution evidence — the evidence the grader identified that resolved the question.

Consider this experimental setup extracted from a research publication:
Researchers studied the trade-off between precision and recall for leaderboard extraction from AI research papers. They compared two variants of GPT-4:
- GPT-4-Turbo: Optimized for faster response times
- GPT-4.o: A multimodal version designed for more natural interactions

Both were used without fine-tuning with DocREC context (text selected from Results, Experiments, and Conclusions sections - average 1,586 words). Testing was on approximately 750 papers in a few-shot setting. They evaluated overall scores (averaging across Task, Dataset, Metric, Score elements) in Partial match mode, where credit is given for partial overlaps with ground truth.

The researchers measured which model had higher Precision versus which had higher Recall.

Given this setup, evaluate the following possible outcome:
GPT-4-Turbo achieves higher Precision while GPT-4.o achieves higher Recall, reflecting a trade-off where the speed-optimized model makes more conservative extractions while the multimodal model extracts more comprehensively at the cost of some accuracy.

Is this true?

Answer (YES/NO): YES